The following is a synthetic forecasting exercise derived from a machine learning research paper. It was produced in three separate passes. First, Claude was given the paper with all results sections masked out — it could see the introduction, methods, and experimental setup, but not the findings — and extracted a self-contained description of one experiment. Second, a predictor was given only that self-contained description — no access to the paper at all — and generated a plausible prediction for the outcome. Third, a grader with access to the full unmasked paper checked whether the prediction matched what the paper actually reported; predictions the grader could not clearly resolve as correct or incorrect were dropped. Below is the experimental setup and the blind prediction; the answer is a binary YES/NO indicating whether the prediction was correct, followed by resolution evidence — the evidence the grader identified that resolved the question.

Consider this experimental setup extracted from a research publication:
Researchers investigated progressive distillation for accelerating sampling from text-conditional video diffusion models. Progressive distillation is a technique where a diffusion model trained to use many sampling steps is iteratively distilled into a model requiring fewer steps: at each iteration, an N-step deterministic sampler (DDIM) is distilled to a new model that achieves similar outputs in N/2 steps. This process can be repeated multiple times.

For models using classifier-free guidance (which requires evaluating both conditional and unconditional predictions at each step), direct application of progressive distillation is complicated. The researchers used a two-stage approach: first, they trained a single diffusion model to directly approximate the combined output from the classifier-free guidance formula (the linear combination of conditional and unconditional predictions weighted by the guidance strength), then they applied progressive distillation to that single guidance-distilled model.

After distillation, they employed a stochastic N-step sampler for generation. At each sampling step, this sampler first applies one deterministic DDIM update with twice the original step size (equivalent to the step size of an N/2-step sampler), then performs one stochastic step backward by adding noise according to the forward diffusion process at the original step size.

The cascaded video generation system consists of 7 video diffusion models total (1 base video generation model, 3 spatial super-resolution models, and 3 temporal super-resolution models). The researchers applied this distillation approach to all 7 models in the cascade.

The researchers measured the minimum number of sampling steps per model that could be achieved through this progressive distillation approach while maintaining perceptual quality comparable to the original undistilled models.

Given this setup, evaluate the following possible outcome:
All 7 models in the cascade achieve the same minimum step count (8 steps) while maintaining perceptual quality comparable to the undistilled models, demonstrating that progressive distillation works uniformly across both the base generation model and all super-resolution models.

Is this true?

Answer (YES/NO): YES